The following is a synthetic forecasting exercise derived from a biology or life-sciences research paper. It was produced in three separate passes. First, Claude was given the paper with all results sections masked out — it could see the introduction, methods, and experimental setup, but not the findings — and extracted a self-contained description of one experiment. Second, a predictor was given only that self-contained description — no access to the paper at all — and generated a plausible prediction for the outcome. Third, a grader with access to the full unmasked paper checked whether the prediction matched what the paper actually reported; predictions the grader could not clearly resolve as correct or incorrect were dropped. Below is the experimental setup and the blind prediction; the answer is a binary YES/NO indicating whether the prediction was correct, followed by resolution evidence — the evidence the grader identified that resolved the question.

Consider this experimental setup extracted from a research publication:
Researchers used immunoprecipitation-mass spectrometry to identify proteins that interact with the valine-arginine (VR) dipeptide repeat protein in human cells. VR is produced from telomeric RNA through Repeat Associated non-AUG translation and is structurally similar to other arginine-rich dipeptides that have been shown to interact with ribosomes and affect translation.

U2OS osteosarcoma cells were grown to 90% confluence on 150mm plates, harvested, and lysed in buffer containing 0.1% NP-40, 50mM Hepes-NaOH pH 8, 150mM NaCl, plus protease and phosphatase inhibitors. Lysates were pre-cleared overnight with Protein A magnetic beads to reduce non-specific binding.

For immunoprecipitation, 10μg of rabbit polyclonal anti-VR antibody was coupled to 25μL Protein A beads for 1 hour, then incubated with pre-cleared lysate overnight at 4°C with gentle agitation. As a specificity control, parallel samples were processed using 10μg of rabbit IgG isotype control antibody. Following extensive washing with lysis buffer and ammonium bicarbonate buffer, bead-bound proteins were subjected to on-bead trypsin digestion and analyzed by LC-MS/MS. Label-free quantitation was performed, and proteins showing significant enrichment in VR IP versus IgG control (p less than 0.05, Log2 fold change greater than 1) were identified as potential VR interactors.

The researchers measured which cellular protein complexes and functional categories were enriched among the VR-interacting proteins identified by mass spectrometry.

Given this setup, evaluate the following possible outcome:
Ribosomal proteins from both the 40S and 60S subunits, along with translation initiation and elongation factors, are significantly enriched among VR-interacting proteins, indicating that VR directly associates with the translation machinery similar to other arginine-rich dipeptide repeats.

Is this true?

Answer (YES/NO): YES